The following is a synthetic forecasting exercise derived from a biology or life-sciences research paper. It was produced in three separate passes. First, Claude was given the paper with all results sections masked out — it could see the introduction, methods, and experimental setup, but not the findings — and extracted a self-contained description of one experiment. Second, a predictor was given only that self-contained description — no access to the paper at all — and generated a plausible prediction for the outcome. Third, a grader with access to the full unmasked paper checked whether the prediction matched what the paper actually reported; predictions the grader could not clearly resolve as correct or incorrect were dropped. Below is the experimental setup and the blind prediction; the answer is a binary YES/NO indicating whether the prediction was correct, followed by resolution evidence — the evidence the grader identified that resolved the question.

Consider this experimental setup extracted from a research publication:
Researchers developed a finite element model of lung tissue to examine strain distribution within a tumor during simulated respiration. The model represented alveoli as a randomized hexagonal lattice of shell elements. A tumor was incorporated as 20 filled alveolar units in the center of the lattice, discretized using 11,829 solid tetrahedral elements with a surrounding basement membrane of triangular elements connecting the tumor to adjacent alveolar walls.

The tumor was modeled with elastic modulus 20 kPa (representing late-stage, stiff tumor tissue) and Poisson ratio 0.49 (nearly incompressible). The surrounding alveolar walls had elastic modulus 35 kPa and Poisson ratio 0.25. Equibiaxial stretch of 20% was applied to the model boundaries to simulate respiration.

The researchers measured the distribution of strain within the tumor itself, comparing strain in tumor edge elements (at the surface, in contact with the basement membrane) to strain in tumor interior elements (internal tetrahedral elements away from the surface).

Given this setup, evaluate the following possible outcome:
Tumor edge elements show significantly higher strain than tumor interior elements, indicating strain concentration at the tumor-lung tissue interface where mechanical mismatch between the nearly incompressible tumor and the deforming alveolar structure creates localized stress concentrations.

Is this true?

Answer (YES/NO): NO